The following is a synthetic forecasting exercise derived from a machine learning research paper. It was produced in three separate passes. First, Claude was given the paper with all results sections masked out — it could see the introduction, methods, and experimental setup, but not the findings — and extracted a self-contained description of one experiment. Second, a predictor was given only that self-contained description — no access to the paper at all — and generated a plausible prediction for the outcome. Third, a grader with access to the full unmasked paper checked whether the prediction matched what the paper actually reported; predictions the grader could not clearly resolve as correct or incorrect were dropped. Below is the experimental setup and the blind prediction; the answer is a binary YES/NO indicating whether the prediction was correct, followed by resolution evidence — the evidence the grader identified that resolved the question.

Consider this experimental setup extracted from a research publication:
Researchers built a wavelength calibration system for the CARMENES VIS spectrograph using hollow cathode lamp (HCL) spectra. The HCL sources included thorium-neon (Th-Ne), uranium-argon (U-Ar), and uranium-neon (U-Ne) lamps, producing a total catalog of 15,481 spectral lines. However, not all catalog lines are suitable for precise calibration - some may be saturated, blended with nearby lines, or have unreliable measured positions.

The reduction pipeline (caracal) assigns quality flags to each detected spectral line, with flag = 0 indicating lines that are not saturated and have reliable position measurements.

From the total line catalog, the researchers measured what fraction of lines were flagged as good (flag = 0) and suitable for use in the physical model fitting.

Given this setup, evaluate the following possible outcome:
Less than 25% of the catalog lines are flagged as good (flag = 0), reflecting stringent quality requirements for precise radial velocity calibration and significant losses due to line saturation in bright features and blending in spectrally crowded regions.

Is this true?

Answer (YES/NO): NO